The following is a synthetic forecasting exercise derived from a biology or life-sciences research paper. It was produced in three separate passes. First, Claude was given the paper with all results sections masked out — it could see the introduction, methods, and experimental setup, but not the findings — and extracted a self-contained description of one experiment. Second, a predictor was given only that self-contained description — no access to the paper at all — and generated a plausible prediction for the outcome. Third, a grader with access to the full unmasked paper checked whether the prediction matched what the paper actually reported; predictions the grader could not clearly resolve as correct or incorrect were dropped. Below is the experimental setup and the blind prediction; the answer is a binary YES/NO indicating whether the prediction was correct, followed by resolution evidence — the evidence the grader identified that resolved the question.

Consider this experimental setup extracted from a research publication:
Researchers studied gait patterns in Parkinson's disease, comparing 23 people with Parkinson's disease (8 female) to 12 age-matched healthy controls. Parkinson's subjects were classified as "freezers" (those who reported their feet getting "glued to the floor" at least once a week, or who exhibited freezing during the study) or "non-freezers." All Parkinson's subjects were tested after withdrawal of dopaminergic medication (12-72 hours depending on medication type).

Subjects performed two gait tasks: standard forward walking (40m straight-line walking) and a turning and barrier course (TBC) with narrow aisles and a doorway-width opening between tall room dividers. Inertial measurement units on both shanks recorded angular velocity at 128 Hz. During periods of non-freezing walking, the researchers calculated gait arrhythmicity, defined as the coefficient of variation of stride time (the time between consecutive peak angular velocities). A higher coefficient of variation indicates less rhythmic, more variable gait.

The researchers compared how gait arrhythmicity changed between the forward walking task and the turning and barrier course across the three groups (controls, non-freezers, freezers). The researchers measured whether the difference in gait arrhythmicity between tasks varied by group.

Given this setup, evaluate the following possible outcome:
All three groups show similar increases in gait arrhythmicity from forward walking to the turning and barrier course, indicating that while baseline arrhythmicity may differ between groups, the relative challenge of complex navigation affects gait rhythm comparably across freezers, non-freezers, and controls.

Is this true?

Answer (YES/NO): NO